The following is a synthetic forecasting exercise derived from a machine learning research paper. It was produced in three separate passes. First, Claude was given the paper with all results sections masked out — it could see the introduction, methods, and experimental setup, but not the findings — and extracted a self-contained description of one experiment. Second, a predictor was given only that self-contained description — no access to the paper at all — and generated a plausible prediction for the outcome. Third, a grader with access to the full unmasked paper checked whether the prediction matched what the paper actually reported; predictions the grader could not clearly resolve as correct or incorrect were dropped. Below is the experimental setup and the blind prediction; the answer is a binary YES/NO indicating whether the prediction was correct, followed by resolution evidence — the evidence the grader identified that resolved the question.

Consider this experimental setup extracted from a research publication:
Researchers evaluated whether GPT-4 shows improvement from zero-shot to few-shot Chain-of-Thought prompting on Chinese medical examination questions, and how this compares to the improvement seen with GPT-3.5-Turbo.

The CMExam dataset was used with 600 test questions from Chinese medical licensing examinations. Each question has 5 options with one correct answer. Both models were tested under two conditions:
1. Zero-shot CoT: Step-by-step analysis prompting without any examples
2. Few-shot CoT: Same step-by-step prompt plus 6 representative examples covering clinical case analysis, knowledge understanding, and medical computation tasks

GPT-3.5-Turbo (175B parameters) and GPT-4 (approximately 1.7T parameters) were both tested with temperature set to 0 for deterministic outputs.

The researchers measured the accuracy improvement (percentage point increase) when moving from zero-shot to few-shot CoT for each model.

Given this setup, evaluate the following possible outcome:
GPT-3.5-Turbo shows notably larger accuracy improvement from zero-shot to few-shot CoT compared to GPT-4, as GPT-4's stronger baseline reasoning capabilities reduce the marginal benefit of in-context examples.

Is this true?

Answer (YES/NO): YES